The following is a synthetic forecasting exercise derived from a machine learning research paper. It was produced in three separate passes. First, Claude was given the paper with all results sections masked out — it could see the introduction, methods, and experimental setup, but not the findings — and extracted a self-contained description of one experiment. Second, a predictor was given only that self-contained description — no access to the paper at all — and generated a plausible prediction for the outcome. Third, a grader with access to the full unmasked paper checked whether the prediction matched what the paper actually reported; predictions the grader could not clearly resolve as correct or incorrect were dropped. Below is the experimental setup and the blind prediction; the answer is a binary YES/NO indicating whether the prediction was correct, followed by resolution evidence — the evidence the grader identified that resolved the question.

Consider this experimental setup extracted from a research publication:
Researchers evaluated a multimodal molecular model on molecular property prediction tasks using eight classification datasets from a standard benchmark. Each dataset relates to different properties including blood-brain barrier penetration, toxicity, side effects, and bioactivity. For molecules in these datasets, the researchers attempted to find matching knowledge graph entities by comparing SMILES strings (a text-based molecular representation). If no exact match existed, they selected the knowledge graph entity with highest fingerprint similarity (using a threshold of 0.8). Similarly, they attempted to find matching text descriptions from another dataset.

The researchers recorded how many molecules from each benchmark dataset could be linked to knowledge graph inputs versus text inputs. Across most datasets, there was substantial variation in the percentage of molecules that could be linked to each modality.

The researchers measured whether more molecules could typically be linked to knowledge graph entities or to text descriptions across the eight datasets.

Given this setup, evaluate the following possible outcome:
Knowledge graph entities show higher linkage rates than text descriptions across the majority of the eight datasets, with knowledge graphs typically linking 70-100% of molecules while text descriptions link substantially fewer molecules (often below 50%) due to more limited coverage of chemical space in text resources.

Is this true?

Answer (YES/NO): NO